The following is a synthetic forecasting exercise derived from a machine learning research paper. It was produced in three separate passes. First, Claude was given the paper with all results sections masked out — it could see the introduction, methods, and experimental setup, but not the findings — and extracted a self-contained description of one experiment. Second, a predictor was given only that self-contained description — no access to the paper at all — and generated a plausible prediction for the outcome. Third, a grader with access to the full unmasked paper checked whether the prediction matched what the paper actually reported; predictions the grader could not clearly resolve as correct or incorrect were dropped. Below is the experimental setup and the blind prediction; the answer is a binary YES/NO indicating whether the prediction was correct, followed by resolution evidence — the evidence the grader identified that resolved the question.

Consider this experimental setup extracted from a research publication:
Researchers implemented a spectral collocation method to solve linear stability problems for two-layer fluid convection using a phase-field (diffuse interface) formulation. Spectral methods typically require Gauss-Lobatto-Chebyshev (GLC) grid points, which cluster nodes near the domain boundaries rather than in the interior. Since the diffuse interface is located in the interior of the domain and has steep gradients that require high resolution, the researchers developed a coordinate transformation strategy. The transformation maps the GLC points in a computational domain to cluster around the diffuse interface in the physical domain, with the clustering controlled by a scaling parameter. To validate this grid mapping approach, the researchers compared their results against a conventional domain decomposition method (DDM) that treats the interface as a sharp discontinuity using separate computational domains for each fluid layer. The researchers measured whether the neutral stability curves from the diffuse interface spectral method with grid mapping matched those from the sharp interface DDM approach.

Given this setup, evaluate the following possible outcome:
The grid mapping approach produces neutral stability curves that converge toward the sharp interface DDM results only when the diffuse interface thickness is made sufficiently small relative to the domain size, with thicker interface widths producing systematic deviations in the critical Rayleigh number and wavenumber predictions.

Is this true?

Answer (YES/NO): YES